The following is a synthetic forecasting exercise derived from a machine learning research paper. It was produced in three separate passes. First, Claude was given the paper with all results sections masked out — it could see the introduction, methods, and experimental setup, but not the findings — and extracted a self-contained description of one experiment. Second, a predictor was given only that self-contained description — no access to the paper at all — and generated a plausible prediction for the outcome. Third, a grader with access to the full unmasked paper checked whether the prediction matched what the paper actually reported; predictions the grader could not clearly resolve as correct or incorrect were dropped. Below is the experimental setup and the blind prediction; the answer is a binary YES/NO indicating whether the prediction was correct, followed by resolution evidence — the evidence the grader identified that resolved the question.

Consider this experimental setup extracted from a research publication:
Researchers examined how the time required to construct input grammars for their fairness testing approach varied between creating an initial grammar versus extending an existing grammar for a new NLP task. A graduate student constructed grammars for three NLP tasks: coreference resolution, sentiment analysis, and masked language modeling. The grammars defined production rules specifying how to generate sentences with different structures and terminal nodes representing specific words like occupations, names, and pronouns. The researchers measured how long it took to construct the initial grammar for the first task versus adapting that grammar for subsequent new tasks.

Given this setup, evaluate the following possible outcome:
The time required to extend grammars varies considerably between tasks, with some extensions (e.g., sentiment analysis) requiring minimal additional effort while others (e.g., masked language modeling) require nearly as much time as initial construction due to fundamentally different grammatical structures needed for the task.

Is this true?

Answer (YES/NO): NO